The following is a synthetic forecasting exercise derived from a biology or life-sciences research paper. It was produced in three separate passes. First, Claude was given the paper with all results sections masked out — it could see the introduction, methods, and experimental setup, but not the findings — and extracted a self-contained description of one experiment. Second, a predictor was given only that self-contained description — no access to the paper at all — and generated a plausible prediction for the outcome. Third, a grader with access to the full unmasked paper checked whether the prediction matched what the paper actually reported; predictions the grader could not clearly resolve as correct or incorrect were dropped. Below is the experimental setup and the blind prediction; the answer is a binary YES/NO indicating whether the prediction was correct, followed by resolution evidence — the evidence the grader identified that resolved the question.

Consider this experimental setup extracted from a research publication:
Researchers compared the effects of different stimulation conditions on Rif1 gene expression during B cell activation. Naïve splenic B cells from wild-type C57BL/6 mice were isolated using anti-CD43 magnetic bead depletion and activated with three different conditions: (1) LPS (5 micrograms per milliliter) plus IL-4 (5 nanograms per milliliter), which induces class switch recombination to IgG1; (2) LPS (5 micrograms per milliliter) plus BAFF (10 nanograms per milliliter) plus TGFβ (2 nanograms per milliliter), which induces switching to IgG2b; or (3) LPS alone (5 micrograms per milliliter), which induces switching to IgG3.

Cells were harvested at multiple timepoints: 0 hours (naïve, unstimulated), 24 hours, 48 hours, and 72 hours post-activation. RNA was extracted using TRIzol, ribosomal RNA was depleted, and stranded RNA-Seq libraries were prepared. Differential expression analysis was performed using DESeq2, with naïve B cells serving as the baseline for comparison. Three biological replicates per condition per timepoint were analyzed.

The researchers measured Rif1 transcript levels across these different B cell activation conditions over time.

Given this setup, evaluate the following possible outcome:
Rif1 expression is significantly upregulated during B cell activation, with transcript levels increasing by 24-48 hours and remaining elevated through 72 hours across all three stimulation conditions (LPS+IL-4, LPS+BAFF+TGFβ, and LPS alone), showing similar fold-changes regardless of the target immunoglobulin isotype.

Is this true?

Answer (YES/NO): NO